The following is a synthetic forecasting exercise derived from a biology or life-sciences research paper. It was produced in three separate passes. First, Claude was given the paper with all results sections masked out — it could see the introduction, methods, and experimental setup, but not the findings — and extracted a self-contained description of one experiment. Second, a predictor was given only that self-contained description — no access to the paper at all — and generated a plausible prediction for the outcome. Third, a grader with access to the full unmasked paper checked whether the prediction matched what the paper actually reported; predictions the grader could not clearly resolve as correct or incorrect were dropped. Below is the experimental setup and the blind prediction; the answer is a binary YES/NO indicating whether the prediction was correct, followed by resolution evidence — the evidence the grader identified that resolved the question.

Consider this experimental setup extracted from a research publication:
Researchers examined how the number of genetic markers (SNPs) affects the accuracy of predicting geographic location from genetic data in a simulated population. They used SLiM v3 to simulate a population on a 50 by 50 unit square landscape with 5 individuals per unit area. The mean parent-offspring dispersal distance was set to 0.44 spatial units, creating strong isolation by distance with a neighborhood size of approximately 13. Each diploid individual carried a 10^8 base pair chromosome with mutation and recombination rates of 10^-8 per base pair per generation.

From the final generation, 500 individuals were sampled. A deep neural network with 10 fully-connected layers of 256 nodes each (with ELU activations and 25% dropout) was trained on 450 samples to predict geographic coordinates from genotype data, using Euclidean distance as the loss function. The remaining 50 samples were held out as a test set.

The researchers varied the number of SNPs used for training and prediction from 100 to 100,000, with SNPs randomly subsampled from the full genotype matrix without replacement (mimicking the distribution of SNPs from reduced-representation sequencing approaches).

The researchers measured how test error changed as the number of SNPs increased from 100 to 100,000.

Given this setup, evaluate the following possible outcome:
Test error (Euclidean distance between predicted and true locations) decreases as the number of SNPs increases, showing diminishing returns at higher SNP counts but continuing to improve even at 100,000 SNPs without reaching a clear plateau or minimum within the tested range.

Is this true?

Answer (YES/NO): NO